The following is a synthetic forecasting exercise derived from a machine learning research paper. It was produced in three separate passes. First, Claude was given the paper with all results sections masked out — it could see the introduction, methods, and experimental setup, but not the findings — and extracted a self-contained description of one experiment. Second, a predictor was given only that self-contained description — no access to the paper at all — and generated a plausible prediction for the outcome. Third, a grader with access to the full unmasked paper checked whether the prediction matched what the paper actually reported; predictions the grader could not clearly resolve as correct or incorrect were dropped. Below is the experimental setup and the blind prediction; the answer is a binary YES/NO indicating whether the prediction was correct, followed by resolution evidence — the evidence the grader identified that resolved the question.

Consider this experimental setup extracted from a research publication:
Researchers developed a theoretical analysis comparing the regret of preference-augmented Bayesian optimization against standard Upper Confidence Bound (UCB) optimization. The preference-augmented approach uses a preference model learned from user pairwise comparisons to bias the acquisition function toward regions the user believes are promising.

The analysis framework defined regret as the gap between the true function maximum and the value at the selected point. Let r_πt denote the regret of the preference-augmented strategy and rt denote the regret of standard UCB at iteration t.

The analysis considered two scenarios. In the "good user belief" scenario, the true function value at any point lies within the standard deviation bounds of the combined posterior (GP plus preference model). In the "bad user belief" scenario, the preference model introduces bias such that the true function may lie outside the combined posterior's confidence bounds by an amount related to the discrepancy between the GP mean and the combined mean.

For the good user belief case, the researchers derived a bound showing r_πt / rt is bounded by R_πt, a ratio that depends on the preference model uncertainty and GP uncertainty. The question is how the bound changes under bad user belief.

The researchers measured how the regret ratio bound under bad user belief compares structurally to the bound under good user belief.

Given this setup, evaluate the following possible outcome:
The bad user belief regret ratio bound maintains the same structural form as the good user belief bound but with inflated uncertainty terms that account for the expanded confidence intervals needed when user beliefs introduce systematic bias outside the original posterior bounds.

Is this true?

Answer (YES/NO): NO